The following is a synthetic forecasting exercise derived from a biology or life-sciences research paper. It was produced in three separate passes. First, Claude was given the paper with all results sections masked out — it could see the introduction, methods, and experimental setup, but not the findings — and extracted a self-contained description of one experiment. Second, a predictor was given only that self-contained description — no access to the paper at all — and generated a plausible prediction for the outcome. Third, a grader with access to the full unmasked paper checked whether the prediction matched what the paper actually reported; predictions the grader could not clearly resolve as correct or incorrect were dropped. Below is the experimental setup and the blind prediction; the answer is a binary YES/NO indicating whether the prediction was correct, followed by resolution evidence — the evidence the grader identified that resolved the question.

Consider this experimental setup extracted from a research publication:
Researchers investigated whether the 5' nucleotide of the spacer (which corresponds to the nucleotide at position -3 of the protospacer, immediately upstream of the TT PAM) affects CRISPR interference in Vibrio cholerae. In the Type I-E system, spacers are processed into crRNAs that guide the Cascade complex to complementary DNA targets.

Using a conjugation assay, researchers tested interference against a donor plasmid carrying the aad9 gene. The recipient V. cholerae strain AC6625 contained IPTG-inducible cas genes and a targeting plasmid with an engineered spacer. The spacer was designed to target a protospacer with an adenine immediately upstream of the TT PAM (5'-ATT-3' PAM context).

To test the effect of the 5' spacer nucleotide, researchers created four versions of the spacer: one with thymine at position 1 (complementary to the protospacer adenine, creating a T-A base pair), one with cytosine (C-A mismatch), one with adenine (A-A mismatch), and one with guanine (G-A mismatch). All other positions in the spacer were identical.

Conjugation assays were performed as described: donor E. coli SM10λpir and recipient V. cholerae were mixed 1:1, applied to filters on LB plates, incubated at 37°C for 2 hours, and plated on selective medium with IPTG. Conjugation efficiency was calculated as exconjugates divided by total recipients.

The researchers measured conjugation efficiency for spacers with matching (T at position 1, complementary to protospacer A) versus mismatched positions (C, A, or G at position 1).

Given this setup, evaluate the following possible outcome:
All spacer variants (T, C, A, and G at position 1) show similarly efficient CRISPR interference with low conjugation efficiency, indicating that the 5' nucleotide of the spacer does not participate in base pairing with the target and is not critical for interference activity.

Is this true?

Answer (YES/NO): NO